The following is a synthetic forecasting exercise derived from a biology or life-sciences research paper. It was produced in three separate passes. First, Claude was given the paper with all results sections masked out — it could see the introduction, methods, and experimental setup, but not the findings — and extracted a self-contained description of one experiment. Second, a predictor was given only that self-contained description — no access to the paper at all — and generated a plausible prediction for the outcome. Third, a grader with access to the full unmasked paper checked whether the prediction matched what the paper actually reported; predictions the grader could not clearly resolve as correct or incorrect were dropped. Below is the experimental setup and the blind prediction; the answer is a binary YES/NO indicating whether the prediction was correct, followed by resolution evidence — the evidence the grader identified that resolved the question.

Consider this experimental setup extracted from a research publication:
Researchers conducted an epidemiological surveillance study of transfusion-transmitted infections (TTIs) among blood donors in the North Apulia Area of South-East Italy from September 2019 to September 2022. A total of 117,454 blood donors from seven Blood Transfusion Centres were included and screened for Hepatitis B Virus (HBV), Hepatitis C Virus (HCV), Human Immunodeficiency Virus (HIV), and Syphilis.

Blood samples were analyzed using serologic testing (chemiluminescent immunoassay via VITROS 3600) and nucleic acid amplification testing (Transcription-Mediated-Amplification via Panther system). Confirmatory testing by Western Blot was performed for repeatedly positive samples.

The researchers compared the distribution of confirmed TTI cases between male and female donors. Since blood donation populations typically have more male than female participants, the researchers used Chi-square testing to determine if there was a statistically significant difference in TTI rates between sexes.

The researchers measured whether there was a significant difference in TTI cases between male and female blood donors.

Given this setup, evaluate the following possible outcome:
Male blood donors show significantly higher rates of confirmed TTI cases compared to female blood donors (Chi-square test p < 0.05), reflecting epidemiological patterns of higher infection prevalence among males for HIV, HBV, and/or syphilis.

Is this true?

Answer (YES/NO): NO